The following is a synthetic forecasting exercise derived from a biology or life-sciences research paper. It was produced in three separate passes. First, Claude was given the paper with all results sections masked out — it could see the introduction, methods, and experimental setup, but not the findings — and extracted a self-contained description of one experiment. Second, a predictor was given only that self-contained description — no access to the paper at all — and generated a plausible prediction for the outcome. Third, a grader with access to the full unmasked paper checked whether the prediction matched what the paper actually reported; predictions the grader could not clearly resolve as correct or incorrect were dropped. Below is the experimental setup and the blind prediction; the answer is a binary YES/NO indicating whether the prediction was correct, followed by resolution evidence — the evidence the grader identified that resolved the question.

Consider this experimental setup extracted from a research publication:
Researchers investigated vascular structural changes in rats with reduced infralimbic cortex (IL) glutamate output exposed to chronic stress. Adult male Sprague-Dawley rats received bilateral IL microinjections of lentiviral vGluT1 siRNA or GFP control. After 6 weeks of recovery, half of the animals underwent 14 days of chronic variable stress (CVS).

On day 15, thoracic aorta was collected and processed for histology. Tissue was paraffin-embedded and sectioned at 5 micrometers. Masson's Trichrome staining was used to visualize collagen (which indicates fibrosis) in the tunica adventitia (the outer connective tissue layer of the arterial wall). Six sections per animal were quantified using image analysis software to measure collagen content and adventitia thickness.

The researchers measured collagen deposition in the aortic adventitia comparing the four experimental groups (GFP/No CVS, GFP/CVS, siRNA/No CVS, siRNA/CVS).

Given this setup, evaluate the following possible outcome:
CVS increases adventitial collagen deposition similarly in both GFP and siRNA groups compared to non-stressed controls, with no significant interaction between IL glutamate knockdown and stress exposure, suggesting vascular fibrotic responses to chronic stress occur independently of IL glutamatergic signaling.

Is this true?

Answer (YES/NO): YES